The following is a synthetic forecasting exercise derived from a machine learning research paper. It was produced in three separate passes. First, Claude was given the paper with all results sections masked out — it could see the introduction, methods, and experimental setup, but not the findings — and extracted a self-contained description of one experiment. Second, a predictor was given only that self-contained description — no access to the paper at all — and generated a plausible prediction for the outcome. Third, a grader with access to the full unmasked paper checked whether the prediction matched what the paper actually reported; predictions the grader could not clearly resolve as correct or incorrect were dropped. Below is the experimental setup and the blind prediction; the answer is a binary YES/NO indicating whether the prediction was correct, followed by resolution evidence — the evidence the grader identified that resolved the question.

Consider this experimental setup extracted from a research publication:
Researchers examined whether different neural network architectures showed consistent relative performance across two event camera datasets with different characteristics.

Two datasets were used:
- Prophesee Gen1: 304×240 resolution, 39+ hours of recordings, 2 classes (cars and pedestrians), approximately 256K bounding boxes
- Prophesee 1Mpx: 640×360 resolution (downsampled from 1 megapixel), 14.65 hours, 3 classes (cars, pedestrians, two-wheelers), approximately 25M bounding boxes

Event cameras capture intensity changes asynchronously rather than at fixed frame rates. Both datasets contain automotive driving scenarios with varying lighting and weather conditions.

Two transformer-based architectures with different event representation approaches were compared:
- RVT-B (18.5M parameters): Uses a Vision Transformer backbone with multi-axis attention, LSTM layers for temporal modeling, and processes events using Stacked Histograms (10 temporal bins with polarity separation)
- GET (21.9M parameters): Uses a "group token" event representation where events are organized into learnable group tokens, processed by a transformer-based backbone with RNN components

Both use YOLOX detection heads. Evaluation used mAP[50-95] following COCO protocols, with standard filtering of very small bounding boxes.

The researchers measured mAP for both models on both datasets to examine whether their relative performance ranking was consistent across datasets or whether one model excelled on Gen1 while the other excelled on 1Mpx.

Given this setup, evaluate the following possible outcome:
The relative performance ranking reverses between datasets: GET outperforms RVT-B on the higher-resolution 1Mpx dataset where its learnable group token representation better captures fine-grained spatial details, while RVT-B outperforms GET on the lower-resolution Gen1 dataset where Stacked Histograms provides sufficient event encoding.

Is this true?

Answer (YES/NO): NO